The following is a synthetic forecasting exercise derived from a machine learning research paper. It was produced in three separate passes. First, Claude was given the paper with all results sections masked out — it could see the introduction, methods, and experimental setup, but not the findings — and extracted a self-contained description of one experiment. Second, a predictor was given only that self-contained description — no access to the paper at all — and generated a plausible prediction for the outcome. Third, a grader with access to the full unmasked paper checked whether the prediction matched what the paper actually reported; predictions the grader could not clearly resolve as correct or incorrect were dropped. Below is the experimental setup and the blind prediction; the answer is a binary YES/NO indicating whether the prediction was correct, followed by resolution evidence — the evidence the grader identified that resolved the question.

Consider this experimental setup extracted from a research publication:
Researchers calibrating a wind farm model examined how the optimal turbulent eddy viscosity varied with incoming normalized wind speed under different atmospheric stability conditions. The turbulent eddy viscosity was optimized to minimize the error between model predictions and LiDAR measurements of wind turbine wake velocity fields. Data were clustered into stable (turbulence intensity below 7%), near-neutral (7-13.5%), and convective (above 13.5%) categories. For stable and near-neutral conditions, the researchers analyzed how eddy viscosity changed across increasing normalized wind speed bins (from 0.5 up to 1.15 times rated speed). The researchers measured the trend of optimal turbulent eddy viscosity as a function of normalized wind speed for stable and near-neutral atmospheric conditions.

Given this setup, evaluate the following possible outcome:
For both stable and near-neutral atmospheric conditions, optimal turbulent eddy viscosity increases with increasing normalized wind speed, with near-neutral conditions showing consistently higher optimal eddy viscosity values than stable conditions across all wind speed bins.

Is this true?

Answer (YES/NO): NO